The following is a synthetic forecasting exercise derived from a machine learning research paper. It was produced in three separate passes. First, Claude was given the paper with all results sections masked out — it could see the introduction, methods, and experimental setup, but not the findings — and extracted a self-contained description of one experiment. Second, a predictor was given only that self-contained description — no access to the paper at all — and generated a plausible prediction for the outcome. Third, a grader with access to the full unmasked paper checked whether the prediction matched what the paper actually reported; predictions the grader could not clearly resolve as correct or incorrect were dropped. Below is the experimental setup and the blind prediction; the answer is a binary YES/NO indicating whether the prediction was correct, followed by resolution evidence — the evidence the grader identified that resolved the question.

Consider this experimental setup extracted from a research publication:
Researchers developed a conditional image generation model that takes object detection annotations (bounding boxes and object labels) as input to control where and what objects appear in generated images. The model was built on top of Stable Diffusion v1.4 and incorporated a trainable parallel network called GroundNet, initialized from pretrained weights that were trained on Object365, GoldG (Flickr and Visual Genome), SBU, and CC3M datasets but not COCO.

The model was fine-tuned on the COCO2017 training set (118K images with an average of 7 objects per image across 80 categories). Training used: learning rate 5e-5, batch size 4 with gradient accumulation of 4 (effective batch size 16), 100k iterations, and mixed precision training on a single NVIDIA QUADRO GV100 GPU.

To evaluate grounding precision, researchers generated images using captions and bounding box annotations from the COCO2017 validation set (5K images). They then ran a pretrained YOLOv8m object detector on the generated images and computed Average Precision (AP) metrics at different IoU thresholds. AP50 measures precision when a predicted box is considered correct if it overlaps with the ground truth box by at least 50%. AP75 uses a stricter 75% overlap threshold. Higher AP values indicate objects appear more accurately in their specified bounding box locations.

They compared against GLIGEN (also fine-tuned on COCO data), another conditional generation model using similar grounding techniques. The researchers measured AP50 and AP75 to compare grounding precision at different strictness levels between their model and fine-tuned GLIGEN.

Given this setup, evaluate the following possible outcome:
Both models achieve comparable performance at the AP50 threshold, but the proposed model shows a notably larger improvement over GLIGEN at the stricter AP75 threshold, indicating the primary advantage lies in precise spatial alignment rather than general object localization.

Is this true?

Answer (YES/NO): NO